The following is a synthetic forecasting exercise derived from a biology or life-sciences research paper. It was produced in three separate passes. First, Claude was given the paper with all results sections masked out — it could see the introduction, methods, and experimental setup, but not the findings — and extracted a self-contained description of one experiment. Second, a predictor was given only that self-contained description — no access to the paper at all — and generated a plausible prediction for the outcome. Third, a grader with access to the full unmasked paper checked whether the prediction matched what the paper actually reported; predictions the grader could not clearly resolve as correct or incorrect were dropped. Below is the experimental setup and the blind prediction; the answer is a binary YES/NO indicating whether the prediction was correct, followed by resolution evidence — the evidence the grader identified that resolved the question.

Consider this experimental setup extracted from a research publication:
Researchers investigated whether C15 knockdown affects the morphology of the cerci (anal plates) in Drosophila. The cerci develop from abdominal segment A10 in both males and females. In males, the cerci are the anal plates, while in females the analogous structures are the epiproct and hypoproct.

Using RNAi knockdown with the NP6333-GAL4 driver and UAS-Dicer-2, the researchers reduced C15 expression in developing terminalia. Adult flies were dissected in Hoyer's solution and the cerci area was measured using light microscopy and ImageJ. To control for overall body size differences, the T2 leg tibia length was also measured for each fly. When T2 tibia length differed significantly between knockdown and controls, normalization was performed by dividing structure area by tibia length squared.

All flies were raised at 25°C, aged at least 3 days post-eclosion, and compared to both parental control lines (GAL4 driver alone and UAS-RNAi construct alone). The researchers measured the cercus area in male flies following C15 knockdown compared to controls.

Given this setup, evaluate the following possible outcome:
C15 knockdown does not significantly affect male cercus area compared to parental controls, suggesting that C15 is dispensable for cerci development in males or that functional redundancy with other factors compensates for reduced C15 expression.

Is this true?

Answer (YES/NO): NO